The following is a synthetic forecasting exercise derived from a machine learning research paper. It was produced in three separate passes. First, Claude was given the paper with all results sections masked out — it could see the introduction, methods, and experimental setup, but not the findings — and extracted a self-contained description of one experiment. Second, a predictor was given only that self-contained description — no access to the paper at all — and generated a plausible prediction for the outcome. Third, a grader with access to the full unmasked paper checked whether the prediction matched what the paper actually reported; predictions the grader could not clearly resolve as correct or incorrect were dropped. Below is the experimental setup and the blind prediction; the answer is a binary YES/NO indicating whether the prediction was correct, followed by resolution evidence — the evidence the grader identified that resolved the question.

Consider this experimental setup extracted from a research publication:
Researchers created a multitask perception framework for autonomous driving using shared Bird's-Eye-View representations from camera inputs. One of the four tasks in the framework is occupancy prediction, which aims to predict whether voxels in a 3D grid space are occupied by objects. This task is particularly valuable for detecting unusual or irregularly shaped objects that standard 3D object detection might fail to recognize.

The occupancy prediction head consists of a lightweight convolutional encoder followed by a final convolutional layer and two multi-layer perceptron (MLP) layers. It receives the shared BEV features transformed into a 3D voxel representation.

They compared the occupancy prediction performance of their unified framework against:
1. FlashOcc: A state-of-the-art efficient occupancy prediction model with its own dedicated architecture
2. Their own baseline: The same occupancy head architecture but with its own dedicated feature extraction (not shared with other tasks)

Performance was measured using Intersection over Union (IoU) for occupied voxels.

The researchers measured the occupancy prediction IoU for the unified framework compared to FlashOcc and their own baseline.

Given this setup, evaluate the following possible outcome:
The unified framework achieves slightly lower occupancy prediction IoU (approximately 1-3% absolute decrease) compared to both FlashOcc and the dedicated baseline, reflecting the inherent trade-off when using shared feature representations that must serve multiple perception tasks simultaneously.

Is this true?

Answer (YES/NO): NO